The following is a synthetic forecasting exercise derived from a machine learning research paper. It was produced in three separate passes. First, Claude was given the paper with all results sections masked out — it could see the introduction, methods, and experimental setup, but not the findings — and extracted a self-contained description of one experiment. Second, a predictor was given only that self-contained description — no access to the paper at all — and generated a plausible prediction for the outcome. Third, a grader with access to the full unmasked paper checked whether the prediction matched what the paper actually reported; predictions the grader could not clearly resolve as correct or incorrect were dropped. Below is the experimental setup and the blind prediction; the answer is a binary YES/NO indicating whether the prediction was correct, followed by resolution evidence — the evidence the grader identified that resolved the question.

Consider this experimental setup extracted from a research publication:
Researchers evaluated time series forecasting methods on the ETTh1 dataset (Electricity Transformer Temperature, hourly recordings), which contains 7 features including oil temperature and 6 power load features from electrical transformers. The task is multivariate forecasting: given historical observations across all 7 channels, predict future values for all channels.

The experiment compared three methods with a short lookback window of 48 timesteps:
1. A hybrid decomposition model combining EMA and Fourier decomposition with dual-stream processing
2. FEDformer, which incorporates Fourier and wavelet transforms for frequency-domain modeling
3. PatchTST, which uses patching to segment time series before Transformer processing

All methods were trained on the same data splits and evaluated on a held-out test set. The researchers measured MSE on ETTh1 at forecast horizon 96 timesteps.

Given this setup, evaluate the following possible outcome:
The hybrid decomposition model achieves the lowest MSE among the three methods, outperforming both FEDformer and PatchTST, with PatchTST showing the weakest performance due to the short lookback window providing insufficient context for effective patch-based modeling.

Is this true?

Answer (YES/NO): NO